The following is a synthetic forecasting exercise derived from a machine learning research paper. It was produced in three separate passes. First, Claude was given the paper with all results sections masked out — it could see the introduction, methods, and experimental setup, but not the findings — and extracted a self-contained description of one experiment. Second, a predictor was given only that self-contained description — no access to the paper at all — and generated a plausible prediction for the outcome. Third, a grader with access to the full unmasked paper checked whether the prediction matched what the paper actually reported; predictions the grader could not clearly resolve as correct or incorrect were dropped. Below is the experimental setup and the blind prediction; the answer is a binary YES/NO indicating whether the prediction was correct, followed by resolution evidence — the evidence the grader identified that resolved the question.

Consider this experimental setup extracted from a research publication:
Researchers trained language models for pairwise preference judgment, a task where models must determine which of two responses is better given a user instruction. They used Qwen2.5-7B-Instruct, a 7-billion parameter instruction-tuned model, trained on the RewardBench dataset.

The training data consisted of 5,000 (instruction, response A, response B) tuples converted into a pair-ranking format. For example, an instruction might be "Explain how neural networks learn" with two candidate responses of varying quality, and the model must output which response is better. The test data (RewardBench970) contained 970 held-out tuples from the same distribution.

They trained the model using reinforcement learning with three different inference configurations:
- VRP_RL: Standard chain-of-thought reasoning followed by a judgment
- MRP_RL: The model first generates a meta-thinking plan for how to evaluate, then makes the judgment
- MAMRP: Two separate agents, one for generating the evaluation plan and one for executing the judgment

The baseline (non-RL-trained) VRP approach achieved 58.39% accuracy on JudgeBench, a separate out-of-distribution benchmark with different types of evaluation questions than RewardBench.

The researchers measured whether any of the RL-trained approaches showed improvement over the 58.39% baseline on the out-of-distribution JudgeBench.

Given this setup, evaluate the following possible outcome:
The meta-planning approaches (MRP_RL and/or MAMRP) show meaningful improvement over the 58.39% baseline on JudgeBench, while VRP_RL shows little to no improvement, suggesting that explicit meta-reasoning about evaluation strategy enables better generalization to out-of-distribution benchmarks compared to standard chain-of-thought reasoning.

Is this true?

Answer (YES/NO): NO